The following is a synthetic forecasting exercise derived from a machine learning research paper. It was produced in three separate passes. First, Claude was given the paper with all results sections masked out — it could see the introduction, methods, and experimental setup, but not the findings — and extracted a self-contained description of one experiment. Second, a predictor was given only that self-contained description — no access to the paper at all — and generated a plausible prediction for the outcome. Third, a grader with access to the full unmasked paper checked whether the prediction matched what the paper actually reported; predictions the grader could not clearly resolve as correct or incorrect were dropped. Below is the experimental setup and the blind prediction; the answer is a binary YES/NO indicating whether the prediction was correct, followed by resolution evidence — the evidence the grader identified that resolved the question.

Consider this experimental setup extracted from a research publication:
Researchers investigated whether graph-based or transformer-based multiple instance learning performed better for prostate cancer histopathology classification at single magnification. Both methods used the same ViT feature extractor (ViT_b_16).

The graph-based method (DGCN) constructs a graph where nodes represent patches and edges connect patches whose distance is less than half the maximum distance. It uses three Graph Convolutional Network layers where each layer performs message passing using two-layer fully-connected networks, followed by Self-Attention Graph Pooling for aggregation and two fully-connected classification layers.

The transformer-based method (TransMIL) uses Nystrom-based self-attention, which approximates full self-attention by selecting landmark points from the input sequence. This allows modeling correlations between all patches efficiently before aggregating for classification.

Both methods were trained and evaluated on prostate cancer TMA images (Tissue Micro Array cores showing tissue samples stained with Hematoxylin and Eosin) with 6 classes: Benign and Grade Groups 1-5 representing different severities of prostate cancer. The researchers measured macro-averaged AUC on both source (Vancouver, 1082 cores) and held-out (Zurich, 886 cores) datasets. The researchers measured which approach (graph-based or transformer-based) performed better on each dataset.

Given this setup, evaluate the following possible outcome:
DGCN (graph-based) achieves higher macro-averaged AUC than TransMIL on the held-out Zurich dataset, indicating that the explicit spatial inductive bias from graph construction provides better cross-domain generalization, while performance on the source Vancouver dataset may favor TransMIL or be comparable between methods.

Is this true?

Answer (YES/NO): NO